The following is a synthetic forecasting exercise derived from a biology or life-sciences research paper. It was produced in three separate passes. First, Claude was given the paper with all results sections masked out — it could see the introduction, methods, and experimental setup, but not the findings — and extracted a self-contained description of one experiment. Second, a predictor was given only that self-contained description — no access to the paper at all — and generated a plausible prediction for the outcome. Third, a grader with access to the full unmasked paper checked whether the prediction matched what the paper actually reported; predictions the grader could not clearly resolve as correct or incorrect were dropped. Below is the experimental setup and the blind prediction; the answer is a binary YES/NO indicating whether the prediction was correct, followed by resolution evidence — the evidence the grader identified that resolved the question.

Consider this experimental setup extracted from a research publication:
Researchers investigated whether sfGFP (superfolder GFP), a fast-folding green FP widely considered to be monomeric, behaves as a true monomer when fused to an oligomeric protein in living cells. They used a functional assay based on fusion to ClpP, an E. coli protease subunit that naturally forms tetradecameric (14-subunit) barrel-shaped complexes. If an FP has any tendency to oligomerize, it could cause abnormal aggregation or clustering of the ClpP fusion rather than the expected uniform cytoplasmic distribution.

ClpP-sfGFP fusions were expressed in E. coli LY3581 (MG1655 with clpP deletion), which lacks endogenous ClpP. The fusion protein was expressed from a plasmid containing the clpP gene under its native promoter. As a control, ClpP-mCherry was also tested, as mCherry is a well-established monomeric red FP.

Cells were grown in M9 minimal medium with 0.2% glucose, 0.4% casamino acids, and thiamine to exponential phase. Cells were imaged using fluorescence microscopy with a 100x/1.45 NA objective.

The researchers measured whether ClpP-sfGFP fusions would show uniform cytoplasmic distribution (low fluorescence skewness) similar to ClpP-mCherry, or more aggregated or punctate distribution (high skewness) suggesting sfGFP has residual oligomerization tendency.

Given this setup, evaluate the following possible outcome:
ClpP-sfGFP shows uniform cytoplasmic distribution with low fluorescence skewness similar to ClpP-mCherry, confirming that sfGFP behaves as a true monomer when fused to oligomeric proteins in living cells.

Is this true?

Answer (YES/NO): NO